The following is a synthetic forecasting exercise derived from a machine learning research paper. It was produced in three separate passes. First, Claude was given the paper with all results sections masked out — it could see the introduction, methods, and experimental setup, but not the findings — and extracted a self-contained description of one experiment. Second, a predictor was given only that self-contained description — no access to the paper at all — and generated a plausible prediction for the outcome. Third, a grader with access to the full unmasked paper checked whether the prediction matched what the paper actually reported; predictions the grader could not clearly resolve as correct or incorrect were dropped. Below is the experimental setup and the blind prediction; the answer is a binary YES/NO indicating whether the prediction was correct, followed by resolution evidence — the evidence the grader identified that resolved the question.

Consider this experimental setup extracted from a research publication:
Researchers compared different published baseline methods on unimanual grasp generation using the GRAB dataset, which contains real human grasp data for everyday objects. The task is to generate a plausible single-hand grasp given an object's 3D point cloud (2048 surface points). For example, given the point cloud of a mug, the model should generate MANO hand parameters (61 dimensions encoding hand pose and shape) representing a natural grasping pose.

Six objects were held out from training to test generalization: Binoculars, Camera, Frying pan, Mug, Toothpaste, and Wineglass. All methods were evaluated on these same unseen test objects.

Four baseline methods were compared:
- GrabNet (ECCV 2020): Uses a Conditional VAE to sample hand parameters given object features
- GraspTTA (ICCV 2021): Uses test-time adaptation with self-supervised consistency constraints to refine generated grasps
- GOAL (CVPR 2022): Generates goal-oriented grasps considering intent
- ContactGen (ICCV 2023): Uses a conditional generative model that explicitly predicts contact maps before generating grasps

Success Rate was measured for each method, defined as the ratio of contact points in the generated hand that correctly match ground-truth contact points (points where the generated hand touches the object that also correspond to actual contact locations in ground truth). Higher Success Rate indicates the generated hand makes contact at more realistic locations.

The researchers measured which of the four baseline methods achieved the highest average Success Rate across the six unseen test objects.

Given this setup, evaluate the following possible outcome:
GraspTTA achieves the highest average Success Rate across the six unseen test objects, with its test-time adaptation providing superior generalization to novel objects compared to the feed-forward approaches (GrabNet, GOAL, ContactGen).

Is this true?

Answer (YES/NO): YES